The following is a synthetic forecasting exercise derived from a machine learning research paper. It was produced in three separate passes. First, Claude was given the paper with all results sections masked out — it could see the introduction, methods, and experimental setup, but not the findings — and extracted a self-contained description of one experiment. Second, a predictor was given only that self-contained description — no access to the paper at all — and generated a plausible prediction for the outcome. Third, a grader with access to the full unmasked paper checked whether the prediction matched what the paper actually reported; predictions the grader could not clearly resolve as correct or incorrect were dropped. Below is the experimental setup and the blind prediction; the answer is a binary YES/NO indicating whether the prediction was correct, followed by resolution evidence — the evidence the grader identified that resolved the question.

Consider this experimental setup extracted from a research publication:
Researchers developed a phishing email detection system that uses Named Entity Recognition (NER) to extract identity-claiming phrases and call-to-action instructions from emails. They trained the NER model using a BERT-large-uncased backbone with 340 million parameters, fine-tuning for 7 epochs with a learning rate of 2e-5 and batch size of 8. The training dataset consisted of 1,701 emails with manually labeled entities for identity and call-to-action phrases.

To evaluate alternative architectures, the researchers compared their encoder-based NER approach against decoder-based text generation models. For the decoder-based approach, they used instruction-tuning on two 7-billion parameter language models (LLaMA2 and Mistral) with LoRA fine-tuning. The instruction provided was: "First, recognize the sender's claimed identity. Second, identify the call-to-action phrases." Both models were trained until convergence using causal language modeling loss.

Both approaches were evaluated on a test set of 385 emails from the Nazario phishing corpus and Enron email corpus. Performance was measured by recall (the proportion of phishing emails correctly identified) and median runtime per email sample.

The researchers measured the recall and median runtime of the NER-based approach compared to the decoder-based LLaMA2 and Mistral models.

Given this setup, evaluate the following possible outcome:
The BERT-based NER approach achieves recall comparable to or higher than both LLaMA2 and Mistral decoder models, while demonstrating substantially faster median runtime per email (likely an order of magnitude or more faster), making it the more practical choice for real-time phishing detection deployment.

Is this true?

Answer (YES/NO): YES